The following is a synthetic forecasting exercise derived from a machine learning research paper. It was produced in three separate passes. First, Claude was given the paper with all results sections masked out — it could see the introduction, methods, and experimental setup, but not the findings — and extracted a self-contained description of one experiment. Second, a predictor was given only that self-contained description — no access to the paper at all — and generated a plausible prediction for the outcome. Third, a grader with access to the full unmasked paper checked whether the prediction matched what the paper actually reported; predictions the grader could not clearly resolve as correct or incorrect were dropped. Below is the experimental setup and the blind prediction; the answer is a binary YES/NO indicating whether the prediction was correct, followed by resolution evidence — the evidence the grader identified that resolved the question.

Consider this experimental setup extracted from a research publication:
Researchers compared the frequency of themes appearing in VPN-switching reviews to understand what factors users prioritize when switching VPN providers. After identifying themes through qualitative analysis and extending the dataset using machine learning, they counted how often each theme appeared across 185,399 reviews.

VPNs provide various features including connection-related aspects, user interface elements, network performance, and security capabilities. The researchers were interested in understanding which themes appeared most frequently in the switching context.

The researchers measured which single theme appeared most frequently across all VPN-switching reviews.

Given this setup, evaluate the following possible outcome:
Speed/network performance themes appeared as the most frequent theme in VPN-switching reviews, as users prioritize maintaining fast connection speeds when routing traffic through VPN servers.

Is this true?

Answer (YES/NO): NO